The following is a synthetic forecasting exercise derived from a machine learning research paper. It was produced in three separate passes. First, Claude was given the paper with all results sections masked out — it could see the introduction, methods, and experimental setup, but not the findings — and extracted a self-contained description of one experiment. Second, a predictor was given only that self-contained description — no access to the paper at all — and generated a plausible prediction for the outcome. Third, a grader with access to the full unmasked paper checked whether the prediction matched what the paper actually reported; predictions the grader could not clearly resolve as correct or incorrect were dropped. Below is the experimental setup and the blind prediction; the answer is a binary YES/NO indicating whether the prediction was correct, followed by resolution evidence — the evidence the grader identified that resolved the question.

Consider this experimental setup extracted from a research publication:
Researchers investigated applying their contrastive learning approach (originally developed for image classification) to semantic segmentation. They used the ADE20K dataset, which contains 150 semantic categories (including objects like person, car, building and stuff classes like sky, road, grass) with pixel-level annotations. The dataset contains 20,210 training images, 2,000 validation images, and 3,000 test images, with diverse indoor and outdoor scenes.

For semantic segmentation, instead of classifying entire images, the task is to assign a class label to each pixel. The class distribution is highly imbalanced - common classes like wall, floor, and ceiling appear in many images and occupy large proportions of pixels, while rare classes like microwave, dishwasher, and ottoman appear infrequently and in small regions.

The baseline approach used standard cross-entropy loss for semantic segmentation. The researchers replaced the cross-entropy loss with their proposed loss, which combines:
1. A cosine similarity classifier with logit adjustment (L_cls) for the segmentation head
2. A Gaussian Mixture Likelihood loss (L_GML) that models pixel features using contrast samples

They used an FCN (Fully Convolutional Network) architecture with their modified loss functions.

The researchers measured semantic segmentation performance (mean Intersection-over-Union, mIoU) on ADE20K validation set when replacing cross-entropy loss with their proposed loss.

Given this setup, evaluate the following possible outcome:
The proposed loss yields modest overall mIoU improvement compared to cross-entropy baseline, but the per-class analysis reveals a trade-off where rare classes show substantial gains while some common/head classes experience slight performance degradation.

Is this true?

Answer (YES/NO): NO